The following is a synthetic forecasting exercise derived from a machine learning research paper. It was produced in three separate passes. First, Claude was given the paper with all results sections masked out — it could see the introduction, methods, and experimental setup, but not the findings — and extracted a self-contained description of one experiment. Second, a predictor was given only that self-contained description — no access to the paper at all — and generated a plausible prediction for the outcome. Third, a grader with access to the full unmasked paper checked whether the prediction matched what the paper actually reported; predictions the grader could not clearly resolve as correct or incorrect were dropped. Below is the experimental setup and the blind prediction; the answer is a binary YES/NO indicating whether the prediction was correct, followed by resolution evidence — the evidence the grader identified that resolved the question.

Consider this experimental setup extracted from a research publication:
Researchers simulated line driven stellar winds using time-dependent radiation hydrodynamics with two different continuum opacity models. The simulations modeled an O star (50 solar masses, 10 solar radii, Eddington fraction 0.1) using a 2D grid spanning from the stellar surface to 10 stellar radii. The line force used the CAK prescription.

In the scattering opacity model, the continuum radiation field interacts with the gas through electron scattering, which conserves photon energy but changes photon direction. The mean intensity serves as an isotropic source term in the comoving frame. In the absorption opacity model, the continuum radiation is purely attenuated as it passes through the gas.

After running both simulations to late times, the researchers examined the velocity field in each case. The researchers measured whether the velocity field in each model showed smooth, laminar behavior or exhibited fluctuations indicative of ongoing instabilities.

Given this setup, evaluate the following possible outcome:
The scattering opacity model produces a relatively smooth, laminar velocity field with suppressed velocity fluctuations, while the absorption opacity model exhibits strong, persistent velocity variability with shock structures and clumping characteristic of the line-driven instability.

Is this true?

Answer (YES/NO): YES